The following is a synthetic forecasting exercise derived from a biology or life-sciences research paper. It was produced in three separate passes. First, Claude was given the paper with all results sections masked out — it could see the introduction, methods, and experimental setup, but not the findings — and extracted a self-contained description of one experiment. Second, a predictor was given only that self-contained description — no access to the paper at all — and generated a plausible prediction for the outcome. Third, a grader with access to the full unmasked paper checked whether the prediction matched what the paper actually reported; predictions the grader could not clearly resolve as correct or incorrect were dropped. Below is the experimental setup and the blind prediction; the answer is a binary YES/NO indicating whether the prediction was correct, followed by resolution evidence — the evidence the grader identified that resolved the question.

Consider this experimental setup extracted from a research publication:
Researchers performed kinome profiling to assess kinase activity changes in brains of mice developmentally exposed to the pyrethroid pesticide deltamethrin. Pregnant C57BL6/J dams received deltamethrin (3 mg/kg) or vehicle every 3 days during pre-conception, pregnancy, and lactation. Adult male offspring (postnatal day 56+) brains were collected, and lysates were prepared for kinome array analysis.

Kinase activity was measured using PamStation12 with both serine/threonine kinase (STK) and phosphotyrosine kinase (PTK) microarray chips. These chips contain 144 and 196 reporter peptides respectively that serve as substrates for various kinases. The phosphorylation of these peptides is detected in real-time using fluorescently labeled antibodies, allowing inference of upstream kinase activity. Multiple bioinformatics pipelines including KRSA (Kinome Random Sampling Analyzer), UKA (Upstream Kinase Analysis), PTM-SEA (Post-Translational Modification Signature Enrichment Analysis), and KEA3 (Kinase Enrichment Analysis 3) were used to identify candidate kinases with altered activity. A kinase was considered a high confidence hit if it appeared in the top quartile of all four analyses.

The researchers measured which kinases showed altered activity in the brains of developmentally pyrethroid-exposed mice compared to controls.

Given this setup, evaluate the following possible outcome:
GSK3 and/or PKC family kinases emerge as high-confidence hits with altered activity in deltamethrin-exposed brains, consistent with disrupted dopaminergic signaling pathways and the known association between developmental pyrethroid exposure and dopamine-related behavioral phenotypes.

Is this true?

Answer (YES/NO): NO